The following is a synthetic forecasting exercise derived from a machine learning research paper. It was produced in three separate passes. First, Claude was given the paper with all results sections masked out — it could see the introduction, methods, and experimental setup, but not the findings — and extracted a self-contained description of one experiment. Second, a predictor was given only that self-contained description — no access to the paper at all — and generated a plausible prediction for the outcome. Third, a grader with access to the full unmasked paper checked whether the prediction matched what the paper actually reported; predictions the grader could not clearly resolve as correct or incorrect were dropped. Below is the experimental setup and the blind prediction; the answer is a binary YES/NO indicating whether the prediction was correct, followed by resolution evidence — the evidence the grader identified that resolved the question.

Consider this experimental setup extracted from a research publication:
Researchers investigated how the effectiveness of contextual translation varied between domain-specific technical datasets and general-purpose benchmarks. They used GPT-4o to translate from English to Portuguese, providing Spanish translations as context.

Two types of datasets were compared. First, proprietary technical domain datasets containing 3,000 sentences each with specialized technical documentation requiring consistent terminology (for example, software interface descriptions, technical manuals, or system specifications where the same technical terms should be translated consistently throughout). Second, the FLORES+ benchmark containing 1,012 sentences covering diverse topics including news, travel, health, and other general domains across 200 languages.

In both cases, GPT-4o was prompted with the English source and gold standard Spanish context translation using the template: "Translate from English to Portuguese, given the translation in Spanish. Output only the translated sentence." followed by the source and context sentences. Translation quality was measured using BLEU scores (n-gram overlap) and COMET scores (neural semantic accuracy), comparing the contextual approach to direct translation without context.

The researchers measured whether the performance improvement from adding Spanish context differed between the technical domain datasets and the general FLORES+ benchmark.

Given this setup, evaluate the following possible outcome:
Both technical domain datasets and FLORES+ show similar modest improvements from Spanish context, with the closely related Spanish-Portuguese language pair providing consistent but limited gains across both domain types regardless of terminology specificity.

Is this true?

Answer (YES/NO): NO